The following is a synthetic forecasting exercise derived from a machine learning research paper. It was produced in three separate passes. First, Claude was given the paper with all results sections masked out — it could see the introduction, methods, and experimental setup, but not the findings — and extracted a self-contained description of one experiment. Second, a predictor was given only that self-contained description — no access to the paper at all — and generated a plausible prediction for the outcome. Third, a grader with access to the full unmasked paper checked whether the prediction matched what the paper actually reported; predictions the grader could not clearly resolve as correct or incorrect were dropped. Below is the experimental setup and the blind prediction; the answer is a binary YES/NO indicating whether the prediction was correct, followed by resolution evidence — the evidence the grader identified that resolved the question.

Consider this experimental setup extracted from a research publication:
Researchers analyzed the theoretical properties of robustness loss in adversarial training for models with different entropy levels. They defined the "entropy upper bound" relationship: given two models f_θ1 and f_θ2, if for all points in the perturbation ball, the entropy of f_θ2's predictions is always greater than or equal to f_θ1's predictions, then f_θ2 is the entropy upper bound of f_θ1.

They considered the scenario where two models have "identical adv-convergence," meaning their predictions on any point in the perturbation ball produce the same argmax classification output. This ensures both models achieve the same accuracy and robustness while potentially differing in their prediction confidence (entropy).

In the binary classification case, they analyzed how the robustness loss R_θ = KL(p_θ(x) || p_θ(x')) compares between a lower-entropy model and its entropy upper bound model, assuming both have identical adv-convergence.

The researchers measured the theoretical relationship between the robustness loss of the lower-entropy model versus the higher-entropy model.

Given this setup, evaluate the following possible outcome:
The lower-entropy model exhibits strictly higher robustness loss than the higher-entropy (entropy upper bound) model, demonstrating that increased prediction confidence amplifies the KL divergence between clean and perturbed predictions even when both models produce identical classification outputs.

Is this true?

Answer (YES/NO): NO